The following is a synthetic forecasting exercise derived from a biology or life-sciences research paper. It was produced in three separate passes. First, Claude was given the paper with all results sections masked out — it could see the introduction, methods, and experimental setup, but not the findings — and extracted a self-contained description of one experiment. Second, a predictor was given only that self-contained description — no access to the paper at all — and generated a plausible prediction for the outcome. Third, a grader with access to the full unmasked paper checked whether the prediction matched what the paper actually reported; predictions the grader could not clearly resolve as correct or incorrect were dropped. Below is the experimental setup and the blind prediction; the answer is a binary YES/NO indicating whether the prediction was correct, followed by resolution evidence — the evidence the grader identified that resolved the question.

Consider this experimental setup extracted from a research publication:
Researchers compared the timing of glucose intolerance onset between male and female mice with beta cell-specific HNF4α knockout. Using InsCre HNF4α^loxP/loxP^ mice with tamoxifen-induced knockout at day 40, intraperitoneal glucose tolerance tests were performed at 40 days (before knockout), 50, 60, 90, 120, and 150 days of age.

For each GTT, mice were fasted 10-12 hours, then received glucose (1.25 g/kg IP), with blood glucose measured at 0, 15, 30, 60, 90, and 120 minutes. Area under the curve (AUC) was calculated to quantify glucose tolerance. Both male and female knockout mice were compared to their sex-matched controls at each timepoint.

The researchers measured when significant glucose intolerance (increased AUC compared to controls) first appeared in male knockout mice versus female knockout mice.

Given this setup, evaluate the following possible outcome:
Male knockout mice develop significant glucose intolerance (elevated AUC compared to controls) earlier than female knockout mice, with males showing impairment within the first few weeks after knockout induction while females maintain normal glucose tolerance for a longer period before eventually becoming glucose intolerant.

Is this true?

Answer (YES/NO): NO